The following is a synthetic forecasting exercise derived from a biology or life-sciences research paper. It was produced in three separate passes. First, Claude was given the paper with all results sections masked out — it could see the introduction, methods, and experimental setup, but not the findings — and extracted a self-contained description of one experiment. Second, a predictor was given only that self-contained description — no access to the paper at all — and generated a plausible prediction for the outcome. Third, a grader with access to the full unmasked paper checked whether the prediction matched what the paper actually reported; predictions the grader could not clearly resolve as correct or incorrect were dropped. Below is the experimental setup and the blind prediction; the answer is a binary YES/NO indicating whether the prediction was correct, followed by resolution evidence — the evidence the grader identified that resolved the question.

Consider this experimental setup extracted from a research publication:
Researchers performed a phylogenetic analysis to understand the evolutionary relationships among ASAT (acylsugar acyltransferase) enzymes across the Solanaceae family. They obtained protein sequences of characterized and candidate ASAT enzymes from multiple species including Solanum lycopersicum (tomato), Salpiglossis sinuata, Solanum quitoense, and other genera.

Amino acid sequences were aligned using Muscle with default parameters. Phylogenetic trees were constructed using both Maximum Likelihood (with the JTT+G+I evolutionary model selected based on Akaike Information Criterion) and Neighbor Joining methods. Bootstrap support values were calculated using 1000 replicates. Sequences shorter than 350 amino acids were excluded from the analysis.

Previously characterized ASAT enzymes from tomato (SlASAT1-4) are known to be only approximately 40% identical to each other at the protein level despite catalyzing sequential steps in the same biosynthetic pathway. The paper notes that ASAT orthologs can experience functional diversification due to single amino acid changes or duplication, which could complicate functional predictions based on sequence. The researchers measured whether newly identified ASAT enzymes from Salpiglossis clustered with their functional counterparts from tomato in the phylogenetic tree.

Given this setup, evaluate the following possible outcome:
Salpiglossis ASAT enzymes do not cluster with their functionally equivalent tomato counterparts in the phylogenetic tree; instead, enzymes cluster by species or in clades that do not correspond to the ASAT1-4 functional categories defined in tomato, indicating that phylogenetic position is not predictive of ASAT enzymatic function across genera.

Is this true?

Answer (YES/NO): NO